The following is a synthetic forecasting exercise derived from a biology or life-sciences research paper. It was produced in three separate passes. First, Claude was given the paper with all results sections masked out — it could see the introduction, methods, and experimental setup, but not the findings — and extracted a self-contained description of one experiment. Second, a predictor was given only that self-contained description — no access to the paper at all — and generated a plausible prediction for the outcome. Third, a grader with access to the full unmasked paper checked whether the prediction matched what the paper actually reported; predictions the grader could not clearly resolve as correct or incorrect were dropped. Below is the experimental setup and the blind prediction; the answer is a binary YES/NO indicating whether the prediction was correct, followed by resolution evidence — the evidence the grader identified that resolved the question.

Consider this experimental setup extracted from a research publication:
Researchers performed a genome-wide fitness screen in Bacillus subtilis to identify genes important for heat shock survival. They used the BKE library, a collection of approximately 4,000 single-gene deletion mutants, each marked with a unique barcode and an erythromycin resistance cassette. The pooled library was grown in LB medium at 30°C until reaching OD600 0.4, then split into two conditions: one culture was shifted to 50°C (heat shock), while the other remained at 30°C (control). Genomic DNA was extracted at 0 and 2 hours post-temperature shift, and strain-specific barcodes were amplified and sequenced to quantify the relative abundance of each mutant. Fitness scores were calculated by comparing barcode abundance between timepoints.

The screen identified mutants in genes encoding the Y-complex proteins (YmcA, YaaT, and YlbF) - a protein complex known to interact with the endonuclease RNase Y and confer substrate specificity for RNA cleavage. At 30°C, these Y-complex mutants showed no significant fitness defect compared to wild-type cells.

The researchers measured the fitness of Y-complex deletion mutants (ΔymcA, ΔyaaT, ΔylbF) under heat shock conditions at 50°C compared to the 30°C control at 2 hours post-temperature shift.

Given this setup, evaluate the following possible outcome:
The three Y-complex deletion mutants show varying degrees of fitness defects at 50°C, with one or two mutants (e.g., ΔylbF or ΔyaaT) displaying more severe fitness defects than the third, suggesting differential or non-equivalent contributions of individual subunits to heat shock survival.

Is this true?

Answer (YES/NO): NO